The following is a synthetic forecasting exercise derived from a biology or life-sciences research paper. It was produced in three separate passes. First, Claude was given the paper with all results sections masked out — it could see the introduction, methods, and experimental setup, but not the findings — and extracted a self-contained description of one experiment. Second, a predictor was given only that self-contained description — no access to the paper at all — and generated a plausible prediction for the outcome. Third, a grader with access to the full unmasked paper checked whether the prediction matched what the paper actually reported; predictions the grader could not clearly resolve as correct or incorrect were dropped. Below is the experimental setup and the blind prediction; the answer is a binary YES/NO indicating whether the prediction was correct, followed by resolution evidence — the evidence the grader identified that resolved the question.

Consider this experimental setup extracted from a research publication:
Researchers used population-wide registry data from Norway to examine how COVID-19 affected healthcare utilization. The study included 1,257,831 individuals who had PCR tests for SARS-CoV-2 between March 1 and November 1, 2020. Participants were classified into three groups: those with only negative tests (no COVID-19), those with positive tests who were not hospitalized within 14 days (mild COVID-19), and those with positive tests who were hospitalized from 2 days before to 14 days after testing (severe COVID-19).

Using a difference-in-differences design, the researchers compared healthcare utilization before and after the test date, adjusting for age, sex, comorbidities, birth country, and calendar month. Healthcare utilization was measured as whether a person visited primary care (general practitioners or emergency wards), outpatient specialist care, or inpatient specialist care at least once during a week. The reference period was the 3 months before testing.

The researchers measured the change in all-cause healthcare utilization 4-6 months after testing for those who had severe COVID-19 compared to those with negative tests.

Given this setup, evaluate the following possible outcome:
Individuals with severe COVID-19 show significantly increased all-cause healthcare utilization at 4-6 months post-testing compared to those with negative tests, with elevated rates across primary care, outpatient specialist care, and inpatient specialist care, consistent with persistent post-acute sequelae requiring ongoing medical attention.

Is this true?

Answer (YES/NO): NO